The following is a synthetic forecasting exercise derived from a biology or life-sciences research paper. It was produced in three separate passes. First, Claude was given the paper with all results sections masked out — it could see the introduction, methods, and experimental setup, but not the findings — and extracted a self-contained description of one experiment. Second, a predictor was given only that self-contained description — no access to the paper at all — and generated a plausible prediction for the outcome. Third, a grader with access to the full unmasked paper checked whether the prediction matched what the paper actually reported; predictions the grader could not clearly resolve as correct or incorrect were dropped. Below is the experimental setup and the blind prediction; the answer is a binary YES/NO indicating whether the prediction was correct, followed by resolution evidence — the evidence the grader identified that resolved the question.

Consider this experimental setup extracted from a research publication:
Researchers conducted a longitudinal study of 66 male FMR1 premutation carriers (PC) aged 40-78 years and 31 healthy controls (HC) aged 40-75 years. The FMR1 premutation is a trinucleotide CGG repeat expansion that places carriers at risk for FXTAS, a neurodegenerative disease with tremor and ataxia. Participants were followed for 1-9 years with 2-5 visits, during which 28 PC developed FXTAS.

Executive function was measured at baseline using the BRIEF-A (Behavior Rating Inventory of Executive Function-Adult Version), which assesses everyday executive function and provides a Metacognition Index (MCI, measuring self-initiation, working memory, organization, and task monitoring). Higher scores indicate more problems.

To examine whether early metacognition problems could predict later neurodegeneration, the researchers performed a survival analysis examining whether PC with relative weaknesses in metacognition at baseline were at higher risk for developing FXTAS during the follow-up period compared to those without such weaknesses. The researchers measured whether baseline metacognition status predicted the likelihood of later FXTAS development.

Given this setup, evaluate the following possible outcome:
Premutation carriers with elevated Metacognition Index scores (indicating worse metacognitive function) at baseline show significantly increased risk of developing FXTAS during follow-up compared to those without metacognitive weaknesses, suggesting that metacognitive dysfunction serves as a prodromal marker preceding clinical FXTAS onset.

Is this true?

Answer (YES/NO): YES